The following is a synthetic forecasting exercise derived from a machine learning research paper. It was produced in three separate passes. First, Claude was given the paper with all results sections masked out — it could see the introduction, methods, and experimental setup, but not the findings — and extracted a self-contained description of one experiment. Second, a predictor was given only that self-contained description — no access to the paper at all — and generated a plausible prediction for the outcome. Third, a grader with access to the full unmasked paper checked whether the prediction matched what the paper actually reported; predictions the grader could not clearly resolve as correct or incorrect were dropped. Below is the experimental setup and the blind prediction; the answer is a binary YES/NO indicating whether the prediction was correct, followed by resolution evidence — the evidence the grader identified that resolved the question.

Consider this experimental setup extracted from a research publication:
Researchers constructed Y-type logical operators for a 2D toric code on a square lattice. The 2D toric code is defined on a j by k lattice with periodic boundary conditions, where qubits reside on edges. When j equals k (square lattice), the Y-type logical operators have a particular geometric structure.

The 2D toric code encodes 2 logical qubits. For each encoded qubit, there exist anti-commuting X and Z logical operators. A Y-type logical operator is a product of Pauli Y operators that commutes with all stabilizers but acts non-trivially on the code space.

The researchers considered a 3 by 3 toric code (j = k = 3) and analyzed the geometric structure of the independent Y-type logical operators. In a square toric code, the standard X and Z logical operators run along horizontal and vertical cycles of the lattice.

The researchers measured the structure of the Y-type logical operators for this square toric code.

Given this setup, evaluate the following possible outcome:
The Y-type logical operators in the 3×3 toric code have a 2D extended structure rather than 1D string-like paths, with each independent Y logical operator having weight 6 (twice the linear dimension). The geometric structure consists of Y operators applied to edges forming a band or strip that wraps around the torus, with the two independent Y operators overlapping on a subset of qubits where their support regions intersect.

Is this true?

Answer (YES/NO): NO